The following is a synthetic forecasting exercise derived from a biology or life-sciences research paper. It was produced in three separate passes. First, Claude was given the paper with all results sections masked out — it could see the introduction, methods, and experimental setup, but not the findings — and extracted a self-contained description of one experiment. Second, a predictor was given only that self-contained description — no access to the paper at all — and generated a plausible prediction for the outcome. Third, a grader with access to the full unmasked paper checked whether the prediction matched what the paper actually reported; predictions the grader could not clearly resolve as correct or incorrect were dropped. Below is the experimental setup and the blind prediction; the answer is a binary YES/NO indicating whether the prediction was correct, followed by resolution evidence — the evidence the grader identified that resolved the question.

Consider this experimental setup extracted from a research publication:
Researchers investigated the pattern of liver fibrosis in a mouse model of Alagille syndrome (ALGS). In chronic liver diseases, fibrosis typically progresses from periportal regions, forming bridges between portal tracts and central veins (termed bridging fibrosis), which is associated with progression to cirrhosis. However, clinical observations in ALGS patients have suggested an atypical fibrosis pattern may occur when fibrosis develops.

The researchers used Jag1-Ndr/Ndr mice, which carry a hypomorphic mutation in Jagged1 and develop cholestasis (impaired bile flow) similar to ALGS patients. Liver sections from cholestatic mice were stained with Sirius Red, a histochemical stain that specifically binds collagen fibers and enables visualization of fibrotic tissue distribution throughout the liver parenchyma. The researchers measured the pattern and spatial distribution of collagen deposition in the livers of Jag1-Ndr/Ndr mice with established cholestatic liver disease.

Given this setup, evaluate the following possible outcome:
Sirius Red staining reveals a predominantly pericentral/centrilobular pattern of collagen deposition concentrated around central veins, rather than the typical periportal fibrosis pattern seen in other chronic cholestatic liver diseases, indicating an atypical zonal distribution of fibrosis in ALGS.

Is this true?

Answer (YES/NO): NO